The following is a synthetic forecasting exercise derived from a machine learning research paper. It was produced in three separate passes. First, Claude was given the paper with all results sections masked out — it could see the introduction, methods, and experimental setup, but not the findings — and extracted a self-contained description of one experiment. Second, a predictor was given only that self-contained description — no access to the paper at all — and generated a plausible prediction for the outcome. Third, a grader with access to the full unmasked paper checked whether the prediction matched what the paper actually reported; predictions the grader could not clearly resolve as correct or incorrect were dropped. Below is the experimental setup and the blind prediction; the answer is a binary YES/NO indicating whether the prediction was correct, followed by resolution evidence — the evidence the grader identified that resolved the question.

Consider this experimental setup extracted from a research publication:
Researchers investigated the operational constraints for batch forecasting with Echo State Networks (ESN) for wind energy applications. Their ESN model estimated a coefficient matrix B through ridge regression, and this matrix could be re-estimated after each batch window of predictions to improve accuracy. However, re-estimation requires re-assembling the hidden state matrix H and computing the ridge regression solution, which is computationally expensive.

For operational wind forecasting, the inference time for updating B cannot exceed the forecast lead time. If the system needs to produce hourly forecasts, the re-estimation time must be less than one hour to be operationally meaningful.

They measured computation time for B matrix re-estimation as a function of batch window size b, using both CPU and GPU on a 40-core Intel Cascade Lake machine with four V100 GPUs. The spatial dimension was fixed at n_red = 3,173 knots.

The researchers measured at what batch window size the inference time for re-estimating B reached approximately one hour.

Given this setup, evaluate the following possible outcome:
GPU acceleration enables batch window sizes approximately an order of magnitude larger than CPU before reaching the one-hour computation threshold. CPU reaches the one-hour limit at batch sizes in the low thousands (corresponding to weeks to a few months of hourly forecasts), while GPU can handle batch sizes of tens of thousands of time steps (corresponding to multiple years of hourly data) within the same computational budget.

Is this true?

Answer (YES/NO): NO